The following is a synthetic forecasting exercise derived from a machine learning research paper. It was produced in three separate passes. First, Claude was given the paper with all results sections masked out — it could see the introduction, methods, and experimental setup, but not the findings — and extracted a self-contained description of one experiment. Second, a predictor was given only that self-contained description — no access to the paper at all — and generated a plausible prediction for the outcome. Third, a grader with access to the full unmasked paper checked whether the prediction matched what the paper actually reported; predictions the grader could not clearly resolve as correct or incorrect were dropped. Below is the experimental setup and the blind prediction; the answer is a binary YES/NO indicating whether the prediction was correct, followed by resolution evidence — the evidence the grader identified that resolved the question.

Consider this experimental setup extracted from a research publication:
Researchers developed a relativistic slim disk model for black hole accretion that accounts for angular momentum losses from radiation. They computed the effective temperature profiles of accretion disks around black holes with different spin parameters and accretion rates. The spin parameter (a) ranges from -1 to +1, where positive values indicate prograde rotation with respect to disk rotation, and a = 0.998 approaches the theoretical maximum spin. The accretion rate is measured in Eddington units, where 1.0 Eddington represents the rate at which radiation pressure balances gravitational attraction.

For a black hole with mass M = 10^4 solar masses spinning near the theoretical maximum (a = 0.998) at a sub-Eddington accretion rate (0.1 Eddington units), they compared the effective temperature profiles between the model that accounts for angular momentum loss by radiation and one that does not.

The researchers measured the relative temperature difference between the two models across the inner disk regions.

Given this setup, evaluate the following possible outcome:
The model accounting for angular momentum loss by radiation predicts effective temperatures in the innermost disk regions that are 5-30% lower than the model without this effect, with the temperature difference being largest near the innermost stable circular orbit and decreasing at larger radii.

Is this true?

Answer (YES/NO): NO